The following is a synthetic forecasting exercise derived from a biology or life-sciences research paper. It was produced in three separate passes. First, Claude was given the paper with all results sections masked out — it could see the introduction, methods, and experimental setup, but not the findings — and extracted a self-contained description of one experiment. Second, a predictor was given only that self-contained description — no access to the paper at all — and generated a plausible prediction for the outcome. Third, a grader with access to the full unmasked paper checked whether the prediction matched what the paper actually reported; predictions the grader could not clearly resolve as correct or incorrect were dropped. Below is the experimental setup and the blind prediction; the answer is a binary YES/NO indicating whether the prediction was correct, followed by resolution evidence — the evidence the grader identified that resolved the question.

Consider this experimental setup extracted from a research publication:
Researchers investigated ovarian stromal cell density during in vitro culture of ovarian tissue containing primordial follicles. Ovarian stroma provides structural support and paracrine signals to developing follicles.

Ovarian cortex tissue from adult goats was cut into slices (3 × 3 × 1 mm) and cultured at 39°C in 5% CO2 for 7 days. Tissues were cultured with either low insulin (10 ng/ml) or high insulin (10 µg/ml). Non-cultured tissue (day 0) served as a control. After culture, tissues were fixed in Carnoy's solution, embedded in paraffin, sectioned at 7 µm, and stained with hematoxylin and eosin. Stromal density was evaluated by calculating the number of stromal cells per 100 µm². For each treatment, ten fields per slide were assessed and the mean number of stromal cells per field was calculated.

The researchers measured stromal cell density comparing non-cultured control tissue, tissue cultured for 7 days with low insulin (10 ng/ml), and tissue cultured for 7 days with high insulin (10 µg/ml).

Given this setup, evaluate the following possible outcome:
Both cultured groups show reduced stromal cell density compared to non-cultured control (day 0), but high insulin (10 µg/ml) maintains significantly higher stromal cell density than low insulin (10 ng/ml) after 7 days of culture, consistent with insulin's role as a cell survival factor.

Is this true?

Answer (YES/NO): NO